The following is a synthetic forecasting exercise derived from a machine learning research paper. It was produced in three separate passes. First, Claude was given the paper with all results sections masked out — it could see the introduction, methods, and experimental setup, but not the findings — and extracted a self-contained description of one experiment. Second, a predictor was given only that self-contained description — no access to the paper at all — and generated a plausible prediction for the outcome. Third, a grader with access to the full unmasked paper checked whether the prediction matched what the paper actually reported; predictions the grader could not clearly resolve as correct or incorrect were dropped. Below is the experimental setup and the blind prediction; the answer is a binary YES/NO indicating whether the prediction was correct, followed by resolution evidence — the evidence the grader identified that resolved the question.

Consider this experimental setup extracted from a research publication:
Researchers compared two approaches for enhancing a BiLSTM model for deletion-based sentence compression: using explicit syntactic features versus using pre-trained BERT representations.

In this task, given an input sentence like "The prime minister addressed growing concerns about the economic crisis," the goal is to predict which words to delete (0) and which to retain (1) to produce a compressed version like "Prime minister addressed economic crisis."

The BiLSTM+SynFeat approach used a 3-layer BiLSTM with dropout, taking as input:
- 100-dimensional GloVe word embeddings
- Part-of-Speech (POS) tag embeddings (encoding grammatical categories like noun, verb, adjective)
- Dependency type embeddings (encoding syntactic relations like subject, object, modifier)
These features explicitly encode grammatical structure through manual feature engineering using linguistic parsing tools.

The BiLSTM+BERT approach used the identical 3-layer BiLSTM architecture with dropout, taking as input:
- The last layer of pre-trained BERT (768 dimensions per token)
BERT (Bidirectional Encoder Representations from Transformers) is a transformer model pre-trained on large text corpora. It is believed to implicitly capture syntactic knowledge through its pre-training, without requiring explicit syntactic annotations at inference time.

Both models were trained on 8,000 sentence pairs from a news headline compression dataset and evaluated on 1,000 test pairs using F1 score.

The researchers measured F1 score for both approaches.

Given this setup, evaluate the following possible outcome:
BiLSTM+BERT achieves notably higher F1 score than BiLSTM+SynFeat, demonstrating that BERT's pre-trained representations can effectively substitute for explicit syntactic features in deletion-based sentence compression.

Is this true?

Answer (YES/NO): NO